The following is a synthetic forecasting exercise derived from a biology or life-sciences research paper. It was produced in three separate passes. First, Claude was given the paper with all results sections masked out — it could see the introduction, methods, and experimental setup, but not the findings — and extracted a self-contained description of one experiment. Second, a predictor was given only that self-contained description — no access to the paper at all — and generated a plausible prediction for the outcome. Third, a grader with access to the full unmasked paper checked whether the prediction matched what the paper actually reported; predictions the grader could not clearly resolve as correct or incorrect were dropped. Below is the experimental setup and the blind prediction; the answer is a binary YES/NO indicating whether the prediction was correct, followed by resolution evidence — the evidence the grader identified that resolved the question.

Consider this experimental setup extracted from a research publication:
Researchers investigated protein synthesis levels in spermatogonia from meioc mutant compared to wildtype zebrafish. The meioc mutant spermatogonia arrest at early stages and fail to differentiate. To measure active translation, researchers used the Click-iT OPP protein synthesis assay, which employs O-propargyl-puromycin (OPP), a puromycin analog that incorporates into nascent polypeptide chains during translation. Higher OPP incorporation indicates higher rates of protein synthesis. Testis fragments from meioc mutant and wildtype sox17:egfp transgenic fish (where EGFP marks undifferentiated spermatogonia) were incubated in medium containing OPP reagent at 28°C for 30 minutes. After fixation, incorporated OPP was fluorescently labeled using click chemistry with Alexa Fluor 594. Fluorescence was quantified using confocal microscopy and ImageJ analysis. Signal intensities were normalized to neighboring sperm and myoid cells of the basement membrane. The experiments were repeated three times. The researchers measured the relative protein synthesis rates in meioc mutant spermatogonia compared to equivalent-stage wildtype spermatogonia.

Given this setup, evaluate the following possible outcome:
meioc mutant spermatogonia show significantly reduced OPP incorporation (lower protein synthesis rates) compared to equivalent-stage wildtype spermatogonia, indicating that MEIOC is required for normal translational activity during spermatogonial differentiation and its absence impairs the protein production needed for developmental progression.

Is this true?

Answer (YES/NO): NO